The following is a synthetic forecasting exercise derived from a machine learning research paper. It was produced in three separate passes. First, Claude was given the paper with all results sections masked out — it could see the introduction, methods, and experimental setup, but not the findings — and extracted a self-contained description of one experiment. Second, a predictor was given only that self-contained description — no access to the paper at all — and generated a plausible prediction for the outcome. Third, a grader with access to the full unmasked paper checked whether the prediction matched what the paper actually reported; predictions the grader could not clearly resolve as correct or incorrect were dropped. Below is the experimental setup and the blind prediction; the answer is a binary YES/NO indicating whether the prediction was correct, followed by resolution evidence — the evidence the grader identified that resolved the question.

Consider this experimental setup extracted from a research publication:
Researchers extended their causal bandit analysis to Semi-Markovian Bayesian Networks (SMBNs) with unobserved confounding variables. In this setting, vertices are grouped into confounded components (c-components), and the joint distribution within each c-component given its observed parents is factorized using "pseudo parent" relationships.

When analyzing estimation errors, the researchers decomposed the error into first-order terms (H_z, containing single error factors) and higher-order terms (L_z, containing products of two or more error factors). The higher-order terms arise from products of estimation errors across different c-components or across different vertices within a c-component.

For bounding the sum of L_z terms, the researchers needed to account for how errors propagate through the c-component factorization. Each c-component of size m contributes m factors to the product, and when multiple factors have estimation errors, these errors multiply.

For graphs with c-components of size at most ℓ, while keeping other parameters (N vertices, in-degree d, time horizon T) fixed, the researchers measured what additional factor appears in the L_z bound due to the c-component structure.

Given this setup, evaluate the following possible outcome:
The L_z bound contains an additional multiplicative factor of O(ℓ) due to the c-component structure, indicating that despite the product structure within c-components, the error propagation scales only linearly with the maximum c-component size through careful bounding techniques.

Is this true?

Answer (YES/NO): NO